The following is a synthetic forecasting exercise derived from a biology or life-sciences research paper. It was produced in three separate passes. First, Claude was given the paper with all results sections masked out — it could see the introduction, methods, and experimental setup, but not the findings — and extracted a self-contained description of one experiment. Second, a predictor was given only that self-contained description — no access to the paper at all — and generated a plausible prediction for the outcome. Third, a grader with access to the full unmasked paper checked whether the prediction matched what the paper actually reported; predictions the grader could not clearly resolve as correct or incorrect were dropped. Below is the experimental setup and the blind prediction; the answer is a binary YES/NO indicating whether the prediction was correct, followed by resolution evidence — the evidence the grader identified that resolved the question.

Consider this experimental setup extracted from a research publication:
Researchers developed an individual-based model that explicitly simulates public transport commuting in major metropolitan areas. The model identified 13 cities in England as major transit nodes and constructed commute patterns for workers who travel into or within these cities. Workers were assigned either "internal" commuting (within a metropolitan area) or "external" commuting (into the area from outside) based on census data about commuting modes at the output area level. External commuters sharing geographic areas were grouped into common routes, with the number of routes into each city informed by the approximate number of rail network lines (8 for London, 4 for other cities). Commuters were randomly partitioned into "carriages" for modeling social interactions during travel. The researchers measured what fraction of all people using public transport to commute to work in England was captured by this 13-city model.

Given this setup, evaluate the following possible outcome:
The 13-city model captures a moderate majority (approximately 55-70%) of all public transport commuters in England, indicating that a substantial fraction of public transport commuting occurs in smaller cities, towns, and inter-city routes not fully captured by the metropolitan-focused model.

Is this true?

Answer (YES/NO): NO